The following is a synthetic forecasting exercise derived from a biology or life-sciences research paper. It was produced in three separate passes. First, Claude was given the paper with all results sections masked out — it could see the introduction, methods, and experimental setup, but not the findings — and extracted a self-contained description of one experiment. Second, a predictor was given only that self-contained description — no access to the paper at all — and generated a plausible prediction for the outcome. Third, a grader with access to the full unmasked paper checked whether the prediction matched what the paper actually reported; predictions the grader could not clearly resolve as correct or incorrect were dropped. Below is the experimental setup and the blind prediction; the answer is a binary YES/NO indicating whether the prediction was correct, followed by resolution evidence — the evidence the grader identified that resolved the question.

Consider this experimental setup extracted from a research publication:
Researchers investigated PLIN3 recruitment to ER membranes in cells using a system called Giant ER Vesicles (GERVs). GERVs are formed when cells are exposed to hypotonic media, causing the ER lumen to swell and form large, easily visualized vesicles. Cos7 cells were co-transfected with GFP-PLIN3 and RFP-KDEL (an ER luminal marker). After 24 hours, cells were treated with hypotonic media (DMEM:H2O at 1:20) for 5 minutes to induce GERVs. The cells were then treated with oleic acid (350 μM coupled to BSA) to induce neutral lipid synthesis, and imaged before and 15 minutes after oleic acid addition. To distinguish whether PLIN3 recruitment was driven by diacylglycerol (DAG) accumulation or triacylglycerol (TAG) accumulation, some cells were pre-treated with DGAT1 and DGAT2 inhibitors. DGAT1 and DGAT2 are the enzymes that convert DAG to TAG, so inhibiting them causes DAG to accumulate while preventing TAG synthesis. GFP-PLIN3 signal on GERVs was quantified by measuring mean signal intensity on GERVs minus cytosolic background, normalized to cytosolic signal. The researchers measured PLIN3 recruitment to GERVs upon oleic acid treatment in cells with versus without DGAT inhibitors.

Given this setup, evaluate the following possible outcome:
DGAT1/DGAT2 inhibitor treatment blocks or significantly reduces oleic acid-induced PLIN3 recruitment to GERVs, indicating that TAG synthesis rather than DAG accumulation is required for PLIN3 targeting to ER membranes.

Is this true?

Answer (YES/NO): NO